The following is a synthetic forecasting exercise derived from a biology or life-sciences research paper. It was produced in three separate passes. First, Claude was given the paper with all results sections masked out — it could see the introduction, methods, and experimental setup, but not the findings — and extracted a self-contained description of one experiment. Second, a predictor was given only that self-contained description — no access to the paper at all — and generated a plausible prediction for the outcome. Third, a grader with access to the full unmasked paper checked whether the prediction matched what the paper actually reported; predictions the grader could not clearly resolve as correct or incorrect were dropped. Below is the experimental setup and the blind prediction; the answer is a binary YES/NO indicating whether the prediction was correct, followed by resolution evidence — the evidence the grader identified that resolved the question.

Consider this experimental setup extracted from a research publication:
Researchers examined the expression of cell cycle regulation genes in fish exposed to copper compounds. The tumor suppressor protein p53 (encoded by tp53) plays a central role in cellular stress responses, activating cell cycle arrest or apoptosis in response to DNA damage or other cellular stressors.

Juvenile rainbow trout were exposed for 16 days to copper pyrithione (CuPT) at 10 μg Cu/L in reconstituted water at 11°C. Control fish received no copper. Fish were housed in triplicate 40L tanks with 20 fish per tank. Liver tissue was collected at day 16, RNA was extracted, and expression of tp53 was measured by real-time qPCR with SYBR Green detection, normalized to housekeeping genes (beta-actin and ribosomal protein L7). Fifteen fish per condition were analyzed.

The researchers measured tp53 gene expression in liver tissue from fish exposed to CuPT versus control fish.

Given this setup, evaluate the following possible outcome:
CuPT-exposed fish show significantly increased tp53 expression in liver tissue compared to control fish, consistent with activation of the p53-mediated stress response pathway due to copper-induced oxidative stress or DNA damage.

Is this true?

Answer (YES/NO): NO